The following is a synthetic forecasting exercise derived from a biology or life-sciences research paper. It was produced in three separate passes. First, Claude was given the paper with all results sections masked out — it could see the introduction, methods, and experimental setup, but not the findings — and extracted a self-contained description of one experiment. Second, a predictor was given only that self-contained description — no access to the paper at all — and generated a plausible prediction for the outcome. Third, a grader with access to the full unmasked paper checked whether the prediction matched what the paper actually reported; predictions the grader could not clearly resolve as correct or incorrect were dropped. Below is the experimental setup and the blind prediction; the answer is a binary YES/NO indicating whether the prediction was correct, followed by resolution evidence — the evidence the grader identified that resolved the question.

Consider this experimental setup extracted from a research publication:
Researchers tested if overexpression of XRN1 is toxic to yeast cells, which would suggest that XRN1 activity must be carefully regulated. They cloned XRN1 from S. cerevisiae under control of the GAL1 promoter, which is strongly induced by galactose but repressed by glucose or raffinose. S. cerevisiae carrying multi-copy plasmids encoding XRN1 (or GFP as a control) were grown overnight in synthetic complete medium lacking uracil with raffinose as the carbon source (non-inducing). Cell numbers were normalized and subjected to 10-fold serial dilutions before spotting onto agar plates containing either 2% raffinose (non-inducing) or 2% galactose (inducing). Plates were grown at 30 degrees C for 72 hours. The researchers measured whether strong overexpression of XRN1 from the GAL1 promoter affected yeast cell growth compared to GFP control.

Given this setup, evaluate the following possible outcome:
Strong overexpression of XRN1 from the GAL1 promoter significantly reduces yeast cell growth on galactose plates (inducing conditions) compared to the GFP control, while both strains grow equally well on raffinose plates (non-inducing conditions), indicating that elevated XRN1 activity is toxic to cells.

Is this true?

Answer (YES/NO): YES